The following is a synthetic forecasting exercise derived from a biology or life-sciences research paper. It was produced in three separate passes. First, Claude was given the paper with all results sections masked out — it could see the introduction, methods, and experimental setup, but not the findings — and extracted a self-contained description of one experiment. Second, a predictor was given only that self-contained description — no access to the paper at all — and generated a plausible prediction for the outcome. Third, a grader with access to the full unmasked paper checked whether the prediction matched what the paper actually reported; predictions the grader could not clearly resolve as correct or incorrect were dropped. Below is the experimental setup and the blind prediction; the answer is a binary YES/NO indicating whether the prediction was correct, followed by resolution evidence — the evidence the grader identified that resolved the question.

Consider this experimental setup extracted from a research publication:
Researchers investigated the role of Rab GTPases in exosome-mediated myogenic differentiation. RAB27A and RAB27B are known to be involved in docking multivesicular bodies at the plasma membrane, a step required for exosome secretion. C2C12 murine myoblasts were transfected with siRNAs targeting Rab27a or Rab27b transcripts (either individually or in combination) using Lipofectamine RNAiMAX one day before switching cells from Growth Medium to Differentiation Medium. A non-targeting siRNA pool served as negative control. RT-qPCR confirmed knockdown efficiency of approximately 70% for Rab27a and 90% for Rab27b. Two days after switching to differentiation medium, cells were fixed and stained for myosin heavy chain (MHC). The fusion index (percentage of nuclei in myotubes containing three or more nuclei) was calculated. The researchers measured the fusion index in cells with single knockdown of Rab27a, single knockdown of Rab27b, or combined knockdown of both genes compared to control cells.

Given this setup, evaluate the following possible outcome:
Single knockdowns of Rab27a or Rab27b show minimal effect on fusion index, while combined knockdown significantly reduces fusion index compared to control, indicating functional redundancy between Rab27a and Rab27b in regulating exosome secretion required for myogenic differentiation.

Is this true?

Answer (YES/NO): YES